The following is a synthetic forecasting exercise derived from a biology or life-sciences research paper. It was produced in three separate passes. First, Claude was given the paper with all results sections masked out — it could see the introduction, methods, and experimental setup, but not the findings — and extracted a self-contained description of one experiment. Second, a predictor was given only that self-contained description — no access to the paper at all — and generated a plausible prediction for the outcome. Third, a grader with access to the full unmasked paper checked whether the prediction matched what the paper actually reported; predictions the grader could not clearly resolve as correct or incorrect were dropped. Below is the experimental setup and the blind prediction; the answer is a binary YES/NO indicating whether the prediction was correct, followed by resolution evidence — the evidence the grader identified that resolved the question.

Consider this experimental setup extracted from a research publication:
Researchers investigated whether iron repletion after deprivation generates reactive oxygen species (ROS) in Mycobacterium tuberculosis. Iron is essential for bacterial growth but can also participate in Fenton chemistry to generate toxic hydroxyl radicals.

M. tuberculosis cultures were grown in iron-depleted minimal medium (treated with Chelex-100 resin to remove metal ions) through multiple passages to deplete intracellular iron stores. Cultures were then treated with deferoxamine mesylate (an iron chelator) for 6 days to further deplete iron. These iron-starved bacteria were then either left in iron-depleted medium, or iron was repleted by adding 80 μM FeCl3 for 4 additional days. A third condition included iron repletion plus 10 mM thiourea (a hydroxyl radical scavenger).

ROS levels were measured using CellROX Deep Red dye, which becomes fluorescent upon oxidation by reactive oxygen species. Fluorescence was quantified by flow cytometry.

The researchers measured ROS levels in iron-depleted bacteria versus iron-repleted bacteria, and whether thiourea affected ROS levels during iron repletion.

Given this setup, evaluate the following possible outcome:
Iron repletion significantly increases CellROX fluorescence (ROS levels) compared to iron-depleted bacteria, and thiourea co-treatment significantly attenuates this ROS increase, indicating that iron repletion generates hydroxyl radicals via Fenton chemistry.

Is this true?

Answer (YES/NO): YES